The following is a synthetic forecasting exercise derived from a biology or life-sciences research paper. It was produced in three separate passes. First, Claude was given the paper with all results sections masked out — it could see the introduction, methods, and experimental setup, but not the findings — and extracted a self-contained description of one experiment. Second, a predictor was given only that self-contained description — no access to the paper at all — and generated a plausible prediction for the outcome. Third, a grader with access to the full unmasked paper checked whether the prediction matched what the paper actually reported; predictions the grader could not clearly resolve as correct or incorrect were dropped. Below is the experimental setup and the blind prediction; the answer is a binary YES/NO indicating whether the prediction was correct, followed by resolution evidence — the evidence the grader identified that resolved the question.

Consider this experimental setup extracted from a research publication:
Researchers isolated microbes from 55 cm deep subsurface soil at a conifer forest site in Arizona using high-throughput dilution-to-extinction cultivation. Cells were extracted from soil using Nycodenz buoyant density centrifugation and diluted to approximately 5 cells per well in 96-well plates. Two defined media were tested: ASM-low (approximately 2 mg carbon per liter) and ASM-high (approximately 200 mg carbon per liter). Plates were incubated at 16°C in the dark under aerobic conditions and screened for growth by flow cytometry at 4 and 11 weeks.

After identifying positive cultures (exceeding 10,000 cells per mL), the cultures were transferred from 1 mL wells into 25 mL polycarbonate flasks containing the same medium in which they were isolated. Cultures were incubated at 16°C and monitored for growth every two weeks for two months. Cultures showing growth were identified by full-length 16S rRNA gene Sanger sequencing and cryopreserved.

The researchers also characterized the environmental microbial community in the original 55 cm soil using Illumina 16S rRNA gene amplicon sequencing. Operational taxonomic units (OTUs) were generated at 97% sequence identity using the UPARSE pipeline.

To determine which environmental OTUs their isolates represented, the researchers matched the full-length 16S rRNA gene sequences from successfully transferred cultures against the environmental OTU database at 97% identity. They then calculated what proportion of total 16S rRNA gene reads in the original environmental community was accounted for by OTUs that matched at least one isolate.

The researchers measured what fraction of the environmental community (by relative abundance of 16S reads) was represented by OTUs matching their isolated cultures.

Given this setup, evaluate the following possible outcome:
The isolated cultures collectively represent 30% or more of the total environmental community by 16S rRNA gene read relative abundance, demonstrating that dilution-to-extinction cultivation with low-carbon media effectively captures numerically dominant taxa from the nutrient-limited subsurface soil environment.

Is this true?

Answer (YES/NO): NO